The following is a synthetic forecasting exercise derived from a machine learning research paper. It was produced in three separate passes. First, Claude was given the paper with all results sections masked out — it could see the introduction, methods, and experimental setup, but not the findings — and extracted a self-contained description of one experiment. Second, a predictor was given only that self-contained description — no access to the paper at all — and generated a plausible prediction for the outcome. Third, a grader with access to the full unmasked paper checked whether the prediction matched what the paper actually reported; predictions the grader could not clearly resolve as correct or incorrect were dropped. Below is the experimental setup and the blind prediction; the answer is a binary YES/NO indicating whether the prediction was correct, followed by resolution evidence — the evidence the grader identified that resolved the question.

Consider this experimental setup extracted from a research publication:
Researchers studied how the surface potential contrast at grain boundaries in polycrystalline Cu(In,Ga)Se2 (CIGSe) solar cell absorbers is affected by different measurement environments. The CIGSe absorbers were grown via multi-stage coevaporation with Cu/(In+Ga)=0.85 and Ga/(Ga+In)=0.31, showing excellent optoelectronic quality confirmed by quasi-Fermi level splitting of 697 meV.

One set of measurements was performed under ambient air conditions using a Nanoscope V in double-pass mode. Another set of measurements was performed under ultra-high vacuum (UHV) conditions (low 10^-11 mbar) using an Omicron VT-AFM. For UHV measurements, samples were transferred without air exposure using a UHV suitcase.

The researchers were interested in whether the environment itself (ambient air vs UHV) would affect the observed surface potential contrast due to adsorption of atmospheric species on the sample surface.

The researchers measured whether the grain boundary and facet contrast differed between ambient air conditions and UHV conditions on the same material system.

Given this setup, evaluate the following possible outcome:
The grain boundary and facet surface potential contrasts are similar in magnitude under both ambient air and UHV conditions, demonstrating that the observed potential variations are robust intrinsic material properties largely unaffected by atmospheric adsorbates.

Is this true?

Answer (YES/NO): NO